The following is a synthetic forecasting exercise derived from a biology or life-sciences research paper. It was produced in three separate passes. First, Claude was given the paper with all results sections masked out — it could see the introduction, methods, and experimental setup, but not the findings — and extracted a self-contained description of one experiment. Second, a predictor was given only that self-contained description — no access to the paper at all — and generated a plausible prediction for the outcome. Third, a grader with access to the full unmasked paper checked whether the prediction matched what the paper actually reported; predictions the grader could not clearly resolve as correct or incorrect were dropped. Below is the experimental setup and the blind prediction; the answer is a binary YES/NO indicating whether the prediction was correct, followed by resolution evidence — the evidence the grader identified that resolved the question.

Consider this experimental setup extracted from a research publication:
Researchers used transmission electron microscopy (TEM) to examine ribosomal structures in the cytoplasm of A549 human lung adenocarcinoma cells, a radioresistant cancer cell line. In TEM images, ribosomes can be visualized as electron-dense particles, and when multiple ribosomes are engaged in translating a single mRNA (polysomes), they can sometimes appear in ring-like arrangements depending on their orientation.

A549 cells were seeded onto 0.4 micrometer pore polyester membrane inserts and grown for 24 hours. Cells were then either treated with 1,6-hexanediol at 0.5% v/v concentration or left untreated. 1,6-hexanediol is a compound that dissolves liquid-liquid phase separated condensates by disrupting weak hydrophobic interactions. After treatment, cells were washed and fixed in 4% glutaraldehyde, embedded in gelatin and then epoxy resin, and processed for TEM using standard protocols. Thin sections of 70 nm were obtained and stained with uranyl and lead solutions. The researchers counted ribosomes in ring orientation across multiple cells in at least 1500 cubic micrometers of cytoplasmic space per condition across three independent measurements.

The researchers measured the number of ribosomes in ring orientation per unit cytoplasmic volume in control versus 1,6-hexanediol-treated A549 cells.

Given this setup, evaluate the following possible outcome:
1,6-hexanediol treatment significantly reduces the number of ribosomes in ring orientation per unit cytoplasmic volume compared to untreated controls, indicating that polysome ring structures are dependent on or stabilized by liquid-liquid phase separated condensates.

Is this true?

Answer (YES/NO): YES